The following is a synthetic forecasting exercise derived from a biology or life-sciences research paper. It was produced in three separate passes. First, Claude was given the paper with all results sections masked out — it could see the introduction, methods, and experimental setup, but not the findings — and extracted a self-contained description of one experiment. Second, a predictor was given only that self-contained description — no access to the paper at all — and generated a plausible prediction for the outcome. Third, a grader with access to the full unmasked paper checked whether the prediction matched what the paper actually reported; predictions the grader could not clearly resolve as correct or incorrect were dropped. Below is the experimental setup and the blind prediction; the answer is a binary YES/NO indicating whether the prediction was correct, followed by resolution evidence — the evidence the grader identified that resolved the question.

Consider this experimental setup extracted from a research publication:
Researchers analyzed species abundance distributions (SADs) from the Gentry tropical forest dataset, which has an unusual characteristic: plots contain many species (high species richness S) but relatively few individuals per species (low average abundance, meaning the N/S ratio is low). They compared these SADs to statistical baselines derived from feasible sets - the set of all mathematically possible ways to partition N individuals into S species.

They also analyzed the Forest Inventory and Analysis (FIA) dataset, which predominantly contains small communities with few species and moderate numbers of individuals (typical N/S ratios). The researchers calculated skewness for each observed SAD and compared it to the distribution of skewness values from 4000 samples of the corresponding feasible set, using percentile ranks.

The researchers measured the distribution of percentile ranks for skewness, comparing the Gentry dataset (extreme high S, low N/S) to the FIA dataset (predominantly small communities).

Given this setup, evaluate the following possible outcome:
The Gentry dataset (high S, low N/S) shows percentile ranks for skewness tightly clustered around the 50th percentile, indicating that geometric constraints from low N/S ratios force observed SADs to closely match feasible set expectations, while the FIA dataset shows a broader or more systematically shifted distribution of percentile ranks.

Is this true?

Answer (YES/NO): NO